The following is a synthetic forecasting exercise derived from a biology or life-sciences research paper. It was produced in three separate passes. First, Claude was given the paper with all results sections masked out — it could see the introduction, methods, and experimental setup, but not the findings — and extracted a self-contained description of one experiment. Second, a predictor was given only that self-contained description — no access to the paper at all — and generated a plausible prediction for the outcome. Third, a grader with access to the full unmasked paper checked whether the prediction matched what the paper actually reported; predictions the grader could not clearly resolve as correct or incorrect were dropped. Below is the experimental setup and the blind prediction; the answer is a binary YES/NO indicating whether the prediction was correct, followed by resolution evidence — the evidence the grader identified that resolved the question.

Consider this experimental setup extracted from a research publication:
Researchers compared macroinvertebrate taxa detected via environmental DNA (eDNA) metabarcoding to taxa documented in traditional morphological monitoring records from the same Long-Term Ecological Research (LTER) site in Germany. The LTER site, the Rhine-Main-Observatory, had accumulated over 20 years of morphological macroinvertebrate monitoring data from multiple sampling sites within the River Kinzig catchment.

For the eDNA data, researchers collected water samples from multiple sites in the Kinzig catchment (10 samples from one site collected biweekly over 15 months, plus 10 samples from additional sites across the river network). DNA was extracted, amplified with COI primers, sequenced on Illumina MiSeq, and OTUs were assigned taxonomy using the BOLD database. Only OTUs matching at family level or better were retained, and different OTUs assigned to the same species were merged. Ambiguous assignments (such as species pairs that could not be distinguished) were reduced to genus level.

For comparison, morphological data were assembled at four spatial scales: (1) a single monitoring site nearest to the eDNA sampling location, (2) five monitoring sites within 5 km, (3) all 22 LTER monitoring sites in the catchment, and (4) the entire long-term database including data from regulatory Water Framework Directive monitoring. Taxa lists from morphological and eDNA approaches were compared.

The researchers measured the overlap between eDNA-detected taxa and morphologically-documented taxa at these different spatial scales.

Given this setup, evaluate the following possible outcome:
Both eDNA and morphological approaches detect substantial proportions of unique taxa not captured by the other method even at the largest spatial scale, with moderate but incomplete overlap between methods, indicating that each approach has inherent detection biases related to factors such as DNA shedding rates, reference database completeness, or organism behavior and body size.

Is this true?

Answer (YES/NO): YES